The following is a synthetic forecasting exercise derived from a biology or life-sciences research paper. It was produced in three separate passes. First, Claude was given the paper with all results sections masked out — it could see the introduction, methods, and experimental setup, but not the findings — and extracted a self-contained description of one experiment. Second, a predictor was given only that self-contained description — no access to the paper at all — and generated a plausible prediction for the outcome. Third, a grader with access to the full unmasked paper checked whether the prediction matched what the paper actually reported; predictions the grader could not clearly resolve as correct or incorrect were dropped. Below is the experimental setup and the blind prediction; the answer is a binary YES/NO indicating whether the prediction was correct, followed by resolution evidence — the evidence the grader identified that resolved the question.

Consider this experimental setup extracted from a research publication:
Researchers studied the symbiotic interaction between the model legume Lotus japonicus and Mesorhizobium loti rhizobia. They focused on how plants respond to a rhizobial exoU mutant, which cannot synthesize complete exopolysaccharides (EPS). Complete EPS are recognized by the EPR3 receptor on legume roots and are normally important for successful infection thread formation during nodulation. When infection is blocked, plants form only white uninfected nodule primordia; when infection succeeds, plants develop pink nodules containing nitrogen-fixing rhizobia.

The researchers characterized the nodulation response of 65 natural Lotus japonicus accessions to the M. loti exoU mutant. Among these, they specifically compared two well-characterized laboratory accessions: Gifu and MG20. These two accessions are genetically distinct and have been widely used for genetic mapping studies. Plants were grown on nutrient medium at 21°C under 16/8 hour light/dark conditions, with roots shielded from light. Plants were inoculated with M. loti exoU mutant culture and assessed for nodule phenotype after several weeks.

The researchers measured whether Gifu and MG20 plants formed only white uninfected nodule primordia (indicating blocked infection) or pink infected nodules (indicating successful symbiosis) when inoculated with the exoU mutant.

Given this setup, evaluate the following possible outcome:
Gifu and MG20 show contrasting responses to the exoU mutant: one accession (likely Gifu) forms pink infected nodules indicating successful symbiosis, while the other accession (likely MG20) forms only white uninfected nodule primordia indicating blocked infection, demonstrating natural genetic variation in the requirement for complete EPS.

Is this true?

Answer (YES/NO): NO